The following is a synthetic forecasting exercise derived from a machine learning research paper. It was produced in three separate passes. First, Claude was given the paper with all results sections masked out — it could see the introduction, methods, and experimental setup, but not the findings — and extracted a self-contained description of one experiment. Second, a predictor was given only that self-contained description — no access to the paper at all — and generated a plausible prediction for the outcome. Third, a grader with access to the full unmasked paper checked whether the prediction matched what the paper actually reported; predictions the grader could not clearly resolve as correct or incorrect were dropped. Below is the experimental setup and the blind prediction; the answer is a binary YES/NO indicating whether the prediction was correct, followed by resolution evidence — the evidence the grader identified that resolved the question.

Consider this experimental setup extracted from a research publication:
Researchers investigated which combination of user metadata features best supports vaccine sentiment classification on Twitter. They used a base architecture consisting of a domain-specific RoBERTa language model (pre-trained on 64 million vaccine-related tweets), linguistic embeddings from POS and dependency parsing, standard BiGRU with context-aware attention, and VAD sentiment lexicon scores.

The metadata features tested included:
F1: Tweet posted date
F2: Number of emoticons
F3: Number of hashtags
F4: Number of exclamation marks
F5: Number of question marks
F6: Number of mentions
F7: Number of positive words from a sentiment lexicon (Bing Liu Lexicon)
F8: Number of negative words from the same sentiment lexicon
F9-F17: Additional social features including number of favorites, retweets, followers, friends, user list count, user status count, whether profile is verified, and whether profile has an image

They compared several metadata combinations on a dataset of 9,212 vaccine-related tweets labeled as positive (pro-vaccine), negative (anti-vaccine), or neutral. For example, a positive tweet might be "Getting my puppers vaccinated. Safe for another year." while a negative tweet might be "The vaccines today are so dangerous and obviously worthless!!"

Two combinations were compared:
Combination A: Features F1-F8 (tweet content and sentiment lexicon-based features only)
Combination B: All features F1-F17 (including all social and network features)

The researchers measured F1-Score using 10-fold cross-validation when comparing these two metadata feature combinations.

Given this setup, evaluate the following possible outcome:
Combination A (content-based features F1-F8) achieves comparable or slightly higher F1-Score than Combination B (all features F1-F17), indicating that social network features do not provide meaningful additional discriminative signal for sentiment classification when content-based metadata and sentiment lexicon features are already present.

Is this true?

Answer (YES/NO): YES